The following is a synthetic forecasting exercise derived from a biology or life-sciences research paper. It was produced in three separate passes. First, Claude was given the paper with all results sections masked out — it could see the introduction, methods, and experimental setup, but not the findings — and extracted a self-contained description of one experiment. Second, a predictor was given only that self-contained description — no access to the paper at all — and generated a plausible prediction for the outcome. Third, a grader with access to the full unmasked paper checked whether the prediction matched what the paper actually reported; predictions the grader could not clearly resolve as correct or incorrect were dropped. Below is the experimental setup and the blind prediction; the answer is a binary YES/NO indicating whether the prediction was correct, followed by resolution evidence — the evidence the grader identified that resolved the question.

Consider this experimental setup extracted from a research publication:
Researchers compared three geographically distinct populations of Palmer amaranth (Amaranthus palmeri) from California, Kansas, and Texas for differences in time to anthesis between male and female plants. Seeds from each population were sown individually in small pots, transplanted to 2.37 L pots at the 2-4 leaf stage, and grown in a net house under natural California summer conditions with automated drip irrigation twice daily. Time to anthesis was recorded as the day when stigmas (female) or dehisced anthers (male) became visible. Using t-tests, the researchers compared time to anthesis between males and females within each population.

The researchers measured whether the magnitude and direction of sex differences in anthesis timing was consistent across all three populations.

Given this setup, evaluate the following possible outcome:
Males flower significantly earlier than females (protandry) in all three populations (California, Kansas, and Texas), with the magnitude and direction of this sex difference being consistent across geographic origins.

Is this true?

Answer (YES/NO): NO